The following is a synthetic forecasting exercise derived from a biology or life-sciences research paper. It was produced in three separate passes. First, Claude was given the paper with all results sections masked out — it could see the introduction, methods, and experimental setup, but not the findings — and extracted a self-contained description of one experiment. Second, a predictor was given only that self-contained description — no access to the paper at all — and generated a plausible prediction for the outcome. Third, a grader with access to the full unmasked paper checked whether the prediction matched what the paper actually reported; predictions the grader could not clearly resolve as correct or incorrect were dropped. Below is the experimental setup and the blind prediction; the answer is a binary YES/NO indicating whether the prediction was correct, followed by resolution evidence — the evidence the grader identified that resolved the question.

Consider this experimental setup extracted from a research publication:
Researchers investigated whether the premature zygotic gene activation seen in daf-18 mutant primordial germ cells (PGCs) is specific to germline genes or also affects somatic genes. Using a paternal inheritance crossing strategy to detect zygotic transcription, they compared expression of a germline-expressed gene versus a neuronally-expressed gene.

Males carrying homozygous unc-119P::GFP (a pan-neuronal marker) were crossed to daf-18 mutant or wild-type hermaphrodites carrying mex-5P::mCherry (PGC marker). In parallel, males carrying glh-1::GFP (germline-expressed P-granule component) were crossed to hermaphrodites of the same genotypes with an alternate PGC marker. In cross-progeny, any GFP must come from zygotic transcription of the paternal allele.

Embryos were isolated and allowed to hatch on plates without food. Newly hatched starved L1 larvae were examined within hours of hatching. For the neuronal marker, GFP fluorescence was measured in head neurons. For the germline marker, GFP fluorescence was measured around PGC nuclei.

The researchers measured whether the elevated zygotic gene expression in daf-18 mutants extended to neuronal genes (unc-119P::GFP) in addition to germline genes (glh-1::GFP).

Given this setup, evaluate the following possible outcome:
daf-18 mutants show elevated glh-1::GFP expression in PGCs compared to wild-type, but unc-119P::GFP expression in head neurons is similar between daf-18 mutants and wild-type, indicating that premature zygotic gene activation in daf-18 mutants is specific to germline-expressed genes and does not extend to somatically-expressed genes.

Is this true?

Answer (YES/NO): NO